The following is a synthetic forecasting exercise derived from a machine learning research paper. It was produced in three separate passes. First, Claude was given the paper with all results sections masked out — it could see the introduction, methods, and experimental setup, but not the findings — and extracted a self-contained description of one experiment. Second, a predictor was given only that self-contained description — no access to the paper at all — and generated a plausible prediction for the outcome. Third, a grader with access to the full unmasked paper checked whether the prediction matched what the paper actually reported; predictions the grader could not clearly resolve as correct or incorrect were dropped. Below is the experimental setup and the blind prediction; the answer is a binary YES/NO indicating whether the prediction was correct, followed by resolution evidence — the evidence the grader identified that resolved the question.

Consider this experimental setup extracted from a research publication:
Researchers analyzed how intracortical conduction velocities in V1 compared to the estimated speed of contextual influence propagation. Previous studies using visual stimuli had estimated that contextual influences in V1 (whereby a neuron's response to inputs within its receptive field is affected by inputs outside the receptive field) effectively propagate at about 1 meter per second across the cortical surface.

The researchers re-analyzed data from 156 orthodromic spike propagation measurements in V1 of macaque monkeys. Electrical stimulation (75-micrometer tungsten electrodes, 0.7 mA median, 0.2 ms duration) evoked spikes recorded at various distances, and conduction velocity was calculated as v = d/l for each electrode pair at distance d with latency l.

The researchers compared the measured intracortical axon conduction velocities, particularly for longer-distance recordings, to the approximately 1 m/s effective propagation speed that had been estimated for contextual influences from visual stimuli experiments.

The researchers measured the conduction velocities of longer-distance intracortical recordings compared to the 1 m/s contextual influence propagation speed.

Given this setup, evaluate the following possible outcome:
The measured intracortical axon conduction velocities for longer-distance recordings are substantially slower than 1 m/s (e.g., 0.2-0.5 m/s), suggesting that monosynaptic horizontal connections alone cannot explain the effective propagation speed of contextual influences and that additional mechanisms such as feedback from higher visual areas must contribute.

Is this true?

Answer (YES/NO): NO